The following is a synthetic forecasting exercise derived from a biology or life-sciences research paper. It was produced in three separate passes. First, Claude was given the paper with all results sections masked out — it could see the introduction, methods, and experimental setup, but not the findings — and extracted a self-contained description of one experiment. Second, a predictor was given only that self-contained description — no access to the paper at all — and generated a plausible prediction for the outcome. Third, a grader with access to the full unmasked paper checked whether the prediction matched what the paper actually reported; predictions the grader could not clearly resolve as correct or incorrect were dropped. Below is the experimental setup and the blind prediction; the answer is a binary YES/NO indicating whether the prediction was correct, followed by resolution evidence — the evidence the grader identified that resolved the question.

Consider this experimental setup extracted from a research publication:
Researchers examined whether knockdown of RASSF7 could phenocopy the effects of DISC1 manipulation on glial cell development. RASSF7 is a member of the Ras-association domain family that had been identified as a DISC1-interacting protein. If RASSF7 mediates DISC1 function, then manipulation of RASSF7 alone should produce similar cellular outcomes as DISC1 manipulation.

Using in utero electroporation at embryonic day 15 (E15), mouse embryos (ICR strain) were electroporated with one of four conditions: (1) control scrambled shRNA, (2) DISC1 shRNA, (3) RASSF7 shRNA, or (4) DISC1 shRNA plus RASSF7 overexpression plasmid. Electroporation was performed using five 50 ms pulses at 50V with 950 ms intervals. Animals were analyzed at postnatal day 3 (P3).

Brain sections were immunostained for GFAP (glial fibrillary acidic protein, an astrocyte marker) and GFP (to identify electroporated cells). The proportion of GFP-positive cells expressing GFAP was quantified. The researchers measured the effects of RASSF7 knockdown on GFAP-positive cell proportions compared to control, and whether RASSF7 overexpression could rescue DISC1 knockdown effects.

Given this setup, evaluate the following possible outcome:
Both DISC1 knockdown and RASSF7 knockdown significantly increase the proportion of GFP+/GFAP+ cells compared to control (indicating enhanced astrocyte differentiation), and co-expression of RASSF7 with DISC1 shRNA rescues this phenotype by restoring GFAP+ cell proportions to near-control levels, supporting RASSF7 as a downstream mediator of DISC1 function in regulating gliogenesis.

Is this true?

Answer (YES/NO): NO